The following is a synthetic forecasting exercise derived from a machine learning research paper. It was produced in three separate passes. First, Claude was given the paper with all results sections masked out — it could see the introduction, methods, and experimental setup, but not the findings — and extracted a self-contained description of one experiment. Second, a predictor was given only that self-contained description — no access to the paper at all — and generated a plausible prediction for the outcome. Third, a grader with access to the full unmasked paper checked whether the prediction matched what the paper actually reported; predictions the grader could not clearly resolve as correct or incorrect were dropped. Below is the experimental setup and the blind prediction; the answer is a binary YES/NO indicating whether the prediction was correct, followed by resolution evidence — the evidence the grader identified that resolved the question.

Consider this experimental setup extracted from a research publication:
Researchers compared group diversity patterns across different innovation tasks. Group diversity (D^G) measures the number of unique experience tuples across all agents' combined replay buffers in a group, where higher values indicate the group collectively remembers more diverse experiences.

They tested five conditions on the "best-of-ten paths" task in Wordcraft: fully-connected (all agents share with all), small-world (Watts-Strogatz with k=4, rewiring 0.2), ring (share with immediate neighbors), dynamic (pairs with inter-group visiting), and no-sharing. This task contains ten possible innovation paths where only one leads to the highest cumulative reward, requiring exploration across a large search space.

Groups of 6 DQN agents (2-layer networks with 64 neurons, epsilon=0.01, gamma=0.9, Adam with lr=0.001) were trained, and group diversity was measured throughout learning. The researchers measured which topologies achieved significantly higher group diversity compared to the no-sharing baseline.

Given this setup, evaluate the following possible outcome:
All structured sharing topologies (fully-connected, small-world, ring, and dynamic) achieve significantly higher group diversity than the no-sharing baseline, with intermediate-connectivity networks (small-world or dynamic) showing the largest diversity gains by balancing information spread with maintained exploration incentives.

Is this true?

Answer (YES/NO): YES